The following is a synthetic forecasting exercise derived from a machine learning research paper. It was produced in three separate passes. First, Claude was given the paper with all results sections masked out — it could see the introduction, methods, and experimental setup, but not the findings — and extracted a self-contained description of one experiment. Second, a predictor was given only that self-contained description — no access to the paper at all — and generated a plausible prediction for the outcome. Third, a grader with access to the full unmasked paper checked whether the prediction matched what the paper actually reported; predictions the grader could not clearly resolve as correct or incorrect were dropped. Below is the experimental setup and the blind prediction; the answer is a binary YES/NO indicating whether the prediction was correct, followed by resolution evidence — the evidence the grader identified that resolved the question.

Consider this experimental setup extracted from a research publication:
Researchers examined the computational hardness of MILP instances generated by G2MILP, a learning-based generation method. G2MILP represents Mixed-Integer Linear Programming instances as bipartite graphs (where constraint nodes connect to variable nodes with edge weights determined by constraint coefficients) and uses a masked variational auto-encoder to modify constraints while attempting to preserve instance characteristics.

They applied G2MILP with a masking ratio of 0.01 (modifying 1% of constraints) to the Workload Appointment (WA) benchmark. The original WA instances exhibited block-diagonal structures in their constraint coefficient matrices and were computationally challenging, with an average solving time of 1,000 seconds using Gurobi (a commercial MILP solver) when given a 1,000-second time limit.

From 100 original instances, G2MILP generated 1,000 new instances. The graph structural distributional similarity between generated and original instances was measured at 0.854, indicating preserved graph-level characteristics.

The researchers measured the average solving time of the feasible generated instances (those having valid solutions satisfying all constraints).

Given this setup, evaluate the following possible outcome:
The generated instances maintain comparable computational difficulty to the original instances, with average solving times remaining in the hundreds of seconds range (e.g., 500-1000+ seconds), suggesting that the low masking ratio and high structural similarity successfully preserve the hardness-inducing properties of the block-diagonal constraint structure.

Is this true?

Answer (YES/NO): NO